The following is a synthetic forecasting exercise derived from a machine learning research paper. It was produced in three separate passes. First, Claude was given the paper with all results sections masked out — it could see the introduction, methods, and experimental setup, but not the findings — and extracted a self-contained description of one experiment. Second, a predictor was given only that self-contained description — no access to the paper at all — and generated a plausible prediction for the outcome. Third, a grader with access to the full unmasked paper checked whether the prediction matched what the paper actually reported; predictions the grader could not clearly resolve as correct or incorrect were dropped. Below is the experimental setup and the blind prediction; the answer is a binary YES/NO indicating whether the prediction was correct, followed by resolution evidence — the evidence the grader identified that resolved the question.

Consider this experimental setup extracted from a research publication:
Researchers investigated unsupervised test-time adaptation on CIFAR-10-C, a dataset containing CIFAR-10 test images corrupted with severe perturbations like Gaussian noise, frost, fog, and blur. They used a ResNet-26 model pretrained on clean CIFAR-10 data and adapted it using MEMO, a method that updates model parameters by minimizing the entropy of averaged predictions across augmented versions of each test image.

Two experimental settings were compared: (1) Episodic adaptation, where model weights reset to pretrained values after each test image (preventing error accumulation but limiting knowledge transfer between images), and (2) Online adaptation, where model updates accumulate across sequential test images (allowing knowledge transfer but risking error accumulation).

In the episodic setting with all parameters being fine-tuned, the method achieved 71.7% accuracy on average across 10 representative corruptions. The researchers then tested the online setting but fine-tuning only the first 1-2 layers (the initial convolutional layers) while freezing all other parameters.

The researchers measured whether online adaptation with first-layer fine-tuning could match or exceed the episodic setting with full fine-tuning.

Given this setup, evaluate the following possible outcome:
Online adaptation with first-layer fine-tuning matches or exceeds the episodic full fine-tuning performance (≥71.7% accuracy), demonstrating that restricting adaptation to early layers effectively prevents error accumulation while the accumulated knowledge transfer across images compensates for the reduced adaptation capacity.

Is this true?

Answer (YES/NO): YES